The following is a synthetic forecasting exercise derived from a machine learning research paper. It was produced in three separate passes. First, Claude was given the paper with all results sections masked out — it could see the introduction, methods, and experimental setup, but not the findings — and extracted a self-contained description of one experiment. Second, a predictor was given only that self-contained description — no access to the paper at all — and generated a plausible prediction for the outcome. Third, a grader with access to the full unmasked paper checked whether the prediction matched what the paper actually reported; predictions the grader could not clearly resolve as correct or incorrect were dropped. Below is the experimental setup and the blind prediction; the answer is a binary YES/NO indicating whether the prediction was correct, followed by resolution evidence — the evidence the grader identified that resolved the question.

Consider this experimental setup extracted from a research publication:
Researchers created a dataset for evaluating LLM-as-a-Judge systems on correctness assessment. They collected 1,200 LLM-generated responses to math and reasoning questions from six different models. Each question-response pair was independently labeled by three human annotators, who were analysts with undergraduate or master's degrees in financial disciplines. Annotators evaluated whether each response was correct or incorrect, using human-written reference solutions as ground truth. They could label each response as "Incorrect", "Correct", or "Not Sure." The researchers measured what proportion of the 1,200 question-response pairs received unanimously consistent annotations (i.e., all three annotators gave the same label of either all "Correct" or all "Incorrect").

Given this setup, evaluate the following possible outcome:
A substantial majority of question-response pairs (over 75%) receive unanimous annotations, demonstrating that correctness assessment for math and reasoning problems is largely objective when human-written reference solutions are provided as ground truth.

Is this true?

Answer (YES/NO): NO